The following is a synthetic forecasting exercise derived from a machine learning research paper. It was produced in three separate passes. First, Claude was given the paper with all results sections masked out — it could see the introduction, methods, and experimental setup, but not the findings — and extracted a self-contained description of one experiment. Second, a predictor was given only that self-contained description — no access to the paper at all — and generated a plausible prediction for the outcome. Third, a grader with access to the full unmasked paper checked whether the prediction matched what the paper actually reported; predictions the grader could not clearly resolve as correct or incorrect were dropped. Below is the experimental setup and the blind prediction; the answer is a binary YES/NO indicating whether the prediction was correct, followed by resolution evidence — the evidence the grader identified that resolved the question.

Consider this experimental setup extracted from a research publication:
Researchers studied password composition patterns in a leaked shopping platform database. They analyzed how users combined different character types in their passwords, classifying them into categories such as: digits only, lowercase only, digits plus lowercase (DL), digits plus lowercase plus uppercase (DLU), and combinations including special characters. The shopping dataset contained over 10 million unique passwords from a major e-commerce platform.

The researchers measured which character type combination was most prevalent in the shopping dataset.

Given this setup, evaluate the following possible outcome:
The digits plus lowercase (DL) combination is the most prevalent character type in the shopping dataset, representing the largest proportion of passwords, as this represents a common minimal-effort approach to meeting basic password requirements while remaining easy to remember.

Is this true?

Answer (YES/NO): YES